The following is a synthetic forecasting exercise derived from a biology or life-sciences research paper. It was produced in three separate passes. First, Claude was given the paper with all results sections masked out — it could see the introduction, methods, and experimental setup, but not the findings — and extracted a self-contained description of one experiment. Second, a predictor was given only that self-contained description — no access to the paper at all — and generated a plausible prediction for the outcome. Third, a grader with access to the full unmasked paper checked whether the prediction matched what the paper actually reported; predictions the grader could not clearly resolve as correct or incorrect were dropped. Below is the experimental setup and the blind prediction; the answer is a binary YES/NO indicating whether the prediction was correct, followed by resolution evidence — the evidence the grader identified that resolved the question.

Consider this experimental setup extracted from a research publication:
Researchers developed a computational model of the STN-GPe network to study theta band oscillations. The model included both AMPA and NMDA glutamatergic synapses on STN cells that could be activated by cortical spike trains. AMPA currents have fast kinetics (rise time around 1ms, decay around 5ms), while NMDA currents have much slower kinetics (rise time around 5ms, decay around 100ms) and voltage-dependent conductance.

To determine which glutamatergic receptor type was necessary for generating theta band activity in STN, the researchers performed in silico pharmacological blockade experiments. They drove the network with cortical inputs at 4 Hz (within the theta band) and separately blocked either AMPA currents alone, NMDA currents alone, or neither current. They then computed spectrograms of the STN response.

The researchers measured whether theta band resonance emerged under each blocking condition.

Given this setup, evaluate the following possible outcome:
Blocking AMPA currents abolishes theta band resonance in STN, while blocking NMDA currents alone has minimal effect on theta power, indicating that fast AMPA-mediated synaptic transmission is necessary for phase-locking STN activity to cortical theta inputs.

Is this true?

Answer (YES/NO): NO